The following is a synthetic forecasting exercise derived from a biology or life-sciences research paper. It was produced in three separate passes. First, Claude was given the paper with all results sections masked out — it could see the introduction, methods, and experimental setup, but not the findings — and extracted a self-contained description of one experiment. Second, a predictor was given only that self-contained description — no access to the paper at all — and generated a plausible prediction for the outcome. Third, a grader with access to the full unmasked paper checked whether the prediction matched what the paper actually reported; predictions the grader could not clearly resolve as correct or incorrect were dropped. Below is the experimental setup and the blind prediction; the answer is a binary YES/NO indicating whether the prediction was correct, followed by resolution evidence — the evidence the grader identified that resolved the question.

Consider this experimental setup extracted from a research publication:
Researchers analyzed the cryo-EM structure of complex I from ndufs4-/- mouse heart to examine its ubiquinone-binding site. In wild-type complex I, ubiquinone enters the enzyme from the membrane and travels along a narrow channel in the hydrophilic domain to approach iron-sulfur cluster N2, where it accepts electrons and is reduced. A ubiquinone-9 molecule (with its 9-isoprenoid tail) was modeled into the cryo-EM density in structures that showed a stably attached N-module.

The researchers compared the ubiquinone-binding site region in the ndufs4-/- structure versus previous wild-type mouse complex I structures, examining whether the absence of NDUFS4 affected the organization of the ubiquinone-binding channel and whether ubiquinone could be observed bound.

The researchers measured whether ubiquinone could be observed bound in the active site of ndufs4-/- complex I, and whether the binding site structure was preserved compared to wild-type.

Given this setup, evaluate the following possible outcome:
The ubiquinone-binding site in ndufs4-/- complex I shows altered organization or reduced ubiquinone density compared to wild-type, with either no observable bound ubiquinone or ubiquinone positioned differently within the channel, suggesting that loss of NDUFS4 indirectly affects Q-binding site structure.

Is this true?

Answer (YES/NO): NO